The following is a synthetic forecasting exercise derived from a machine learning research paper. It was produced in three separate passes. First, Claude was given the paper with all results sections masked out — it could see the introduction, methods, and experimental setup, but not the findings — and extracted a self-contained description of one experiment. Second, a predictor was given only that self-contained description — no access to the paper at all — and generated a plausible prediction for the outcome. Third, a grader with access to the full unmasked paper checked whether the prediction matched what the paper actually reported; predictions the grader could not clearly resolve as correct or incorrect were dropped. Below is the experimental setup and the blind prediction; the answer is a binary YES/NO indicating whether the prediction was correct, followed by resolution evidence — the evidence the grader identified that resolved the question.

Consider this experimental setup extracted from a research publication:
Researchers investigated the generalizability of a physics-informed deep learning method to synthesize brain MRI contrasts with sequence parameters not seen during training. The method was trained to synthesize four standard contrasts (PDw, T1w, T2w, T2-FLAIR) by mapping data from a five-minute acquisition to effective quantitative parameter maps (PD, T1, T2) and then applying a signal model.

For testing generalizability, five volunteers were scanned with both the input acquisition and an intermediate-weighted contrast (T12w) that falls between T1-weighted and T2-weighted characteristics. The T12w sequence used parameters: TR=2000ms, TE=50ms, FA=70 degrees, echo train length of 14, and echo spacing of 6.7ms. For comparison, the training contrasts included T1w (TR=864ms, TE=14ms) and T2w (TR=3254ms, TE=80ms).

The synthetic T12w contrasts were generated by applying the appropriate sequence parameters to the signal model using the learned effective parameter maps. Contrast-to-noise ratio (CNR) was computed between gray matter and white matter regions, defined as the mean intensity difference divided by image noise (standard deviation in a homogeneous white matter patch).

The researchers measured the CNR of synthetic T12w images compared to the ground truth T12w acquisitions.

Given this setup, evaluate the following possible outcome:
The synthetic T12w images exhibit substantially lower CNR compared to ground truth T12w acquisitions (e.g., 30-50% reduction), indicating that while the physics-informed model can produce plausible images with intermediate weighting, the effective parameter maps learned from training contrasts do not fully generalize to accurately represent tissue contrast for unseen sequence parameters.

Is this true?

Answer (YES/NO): NO